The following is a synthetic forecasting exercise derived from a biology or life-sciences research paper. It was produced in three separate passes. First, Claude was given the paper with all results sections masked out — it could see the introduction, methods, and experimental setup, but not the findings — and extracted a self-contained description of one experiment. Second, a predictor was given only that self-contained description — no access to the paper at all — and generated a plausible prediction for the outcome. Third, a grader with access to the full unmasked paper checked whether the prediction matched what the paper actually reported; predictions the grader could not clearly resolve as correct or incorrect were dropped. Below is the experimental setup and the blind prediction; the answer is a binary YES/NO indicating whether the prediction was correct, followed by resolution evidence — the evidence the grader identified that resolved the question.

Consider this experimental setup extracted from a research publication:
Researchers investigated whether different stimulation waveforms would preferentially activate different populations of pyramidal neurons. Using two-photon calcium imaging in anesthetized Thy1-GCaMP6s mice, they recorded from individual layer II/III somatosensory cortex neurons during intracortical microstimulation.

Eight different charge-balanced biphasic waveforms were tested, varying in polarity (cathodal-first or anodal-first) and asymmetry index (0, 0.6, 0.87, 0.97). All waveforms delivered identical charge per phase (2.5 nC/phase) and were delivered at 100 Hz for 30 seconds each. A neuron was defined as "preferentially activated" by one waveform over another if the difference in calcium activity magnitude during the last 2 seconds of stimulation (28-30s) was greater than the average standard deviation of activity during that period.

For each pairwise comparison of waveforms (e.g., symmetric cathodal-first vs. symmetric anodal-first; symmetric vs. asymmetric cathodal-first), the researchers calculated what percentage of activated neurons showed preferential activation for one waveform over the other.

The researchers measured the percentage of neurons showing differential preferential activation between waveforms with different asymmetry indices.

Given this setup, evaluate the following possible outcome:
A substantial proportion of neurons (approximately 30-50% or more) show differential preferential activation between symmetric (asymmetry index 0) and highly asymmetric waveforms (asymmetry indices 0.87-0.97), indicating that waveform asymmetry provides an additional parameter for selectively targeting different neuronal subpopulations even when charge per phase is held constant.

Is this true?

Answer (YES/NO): YES